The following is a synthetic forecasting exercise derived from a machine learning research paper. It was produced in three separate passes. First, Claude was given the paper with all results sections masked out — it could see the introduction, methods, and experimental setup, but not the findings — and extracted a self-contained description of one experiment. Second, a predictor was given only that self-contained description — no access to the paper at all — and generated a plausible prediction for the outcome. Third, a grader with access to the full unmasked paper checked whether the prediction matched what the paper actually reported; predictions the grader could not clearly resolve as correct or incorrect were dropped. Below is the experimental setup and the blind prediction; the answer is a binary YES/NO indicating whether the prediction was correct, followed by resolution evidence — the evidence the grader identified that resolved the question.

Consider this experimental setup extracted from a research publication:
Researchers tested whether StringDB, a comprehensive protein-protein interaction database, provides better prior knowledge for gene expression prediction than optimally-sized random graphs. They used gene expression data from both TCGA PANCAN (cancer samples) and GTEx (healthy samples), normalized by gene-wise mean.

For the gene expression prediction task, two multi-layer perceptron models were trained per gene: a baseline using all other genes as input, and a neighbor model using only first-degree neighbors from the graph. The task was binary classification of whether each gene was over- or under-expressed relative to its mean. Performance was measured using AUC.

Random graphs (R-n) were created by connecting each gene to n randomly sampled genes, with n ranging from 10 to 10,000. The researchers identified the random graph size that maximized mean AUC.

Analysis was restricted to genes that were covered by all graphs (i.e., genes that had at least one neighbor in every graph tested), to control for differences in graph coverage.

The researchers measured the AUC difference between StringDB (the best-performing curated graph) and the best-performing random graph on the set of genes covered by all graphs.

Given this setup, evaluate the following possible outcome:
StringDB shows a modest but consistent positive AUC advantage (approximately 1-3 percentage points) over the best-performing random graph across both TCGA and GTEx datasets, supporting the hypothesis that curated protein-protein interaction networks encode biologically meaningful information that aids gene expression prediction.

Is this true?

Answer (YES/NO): NO